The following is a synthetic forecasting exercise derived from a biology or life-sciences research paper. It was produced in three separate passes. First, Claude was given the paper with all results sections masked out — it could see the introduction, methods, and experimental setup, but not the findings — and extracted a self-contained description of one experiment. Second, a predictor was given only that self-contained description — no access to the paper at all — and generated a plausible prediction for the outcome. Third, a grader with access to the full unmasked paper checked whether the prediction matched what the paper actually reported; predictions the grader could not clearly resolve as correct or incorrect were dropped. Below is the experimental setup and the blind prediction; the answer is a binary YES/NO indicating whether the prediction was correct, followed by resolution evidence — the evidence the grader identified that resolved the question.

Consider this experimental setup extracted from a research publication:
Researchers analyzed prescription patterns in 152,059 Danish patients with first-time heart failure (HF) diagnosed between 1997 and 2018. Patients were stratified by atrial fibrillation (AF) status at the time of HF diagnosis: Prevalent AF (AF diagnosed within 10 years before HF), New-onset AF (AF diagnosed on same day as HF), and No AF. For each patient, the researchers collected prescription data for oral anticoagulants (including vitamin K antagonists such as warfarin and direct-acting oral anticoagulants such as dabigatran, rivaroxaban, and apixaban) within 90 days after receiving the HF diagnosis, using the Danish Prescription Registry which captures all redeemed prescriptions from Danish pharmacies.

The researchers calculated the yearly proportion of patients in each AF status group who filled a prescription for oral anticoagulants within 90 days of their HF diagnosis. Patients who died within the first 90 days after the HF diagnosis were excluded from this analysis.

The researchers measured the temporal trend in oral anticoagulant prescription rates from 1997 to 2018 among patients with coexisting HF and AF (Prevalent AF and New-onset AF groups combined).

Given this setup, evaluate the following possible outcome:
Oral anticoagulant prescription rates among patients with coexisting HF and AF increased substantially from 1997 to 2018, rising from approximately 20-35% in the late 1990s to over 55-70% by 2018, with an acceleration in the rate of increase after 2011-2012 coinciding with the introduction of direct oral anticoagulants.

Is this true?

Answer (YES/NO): NO